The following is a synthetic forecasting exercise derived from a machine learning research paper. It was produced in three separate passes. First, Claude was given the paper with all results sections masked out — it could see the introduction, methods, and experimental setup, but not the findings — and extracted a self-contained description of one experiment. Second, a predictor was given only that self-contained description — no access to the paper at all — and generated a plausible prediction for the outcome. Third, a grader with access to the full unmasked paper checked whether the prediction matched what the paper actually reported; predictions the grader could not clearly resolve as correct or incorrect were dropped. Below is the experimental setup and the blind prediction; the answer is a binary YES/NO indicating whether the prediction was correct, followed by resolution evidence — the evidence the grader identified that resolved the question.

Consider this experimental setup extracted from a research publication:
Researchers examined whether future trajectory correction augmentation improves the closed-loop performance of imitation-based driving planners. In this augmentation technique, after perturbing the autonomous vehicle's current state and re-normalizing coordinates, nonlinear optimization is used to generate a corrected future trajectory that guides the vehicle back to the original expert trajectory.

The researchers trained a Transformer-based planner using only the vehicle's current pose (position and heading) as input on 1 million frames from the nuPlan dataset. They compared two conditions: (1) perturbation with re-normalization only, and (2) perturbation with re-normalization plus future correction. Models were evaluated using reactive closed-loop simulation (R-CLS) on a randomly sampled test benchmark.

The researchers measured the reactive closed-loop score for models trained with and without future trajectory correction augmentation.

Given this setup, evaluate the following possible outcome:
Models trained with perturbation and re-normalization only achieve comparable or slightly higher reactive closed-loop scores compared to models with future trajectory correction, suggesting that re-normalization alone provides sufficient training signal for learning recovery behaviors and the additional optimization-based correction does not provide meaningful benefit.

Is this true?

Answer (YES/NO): YES